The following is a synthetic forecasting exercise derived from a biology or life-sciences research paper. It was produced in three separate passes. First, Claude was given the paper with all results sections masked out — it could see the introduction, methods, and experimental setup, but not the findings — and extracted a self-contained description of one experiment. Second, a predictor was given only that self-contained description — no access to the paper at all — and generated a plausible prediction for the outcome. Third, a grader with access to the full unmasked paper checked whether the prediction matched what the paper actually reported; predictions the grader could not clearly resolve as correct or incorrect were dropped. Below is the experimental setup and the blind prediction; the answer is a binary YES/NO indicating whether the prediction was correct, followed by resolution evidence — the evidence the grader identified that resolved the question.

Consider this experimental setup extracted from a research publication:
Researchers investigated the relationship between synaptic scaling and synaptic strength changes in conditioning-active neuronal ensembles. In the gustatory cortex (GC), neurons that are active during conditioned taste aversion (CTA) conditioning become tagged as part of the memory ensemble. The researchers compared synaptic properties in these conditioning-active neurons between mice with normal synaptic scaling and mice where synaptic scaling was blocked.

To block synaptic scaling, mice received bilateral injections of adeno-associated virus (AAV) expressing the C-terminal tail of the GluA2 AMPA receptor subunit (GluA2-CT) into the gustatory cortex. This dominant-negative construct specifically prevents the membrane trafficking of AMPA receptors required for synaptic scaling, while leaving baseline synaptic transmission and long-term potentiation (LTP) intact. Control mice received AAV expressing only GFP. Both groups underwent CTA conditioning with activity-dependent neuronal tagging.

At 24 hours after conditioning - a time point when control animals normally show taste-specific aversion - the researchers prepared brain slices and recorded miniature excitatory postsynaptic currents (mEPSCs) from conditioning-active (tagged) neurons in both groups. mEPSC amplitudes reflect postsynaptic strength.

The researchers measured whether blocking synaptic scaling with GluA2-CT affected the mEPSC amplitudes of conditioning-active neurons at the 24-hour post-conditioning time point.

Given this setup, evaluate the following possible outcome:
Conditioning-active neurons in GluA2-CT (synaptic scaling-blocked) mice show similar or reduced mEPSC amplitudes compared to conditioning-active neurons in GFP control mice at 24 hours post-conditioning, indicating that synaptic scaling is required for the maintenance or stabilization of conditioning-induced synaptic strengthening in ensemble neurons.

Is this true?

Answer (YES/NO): NO